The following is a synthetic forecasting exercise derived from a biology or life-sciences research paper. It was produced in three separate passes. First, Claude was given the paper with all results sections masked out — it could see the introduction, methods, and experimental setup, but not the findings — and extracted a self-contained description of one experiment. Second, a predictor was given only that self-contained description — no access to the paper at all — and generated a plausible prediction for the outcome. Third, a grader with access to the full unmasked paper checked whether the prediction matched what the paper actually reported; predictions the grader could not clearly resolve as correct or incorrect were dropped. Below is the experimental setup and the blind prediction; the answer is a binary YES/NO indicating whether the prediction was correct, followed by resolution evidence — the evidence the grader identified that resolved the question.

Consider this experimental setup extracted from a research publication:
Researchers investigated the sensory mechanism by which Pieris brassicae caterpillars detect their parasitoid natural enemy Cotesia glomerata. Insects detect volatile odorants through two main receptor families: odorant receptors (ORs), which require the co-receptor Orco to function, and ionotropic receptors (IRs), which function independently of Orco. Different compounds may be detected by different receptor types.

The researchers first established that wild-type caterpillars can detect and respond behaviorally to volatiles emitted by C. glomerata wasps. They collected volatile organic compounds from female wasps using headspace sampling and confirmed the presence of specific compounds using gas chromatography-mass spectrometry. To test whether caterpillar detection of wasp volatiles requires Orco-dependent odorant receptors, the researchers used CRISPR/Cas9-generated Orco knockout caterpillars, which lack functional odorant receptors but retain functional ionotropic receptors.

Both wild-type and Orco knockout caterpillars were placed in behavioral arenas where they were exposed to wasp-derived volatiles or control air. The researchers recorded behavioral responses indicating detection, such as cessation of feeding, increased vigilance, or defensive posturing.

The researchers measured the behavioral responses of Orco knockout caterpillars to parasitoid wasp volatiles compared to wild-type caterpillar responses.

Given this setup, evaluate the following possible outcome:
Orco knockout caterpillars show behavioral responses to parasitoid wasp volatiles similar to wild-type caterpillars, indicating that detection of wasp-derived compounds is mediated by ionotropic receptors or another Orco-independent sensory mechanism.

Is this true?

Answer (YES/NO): NO